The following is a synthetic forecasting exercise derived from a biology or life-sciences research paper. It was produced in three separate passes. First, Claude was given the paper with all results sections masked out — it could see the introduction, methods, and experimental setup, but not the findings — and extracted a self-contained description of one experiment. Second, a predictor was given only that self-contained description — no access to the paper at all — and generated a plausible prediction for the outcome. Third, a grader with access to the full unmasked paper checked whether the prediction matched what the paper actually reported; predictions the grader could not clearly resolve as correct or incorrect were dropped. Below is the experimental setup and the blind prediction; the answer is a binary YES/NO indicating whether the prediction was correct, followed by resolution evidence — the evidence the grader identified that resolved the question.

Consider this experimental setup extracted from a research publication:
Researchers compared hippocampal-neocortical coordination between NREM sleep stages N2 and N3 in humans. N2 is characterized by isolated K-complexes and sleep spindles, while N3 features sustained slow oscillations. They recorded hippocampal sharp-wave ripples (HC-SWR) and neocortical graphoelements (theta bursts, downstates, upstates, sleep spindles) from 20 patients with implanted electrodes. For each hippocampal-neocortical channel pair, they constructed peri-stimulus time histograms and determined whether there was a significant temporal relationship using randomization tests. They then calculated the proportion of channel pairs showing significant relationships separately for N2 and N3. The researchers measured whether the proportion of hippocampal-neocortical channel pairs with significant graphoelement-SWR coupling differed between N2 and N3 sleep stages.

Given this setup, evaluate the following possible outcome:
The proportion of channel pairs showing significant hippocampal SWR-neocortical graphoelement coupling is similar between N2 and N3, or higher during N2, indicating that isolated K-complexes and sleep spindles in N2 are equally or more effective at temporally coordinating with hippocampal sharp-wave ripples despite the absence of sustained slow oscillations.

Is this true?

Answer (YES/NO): YES